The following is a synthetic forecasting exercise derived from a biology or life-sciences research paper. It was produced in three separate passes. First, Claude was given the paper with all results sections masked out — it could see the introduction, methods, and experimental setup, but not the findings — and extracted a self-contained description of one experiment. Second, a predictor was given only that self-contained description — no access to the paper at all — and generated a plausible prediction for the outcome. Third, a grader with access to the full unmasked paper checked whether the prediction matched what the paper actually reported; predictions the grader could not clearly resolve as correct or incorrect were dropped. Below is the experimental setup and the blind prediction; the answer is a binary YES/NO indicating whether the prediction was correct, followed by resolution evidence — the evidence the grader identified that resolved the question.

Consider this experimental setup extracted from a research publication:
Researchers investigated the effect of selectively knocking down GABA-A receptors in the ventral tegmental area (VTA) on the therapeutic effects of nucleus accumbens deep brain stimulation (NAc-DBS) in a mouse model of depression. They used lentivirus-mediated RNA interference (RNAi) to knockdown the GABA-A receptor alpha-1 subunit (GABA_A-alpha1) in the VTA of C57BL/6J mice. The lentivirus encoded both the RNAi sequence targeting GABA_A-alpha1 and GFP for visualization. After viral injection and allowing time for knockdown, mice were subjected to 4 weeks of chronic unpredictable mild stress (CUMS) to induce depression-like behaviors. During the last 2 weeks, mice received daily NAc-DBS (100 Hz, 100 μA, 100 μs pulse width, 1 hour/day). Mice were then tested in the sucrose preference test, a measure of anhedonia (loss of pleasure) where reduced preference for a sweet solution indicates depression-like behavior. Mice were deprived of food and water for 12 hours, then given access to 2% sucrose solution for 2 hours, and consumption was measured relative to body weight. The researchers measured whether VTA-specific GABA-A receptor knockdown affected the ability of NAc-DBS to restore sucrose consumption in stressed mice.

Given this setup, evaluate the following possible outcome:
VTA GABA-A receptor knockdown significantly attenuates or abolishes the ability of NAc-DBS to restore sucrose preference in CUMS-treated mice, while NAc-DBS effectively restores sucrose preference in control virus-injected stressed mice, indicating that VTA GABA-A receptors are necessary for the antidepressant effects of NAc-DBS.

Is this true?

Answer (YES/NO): YES